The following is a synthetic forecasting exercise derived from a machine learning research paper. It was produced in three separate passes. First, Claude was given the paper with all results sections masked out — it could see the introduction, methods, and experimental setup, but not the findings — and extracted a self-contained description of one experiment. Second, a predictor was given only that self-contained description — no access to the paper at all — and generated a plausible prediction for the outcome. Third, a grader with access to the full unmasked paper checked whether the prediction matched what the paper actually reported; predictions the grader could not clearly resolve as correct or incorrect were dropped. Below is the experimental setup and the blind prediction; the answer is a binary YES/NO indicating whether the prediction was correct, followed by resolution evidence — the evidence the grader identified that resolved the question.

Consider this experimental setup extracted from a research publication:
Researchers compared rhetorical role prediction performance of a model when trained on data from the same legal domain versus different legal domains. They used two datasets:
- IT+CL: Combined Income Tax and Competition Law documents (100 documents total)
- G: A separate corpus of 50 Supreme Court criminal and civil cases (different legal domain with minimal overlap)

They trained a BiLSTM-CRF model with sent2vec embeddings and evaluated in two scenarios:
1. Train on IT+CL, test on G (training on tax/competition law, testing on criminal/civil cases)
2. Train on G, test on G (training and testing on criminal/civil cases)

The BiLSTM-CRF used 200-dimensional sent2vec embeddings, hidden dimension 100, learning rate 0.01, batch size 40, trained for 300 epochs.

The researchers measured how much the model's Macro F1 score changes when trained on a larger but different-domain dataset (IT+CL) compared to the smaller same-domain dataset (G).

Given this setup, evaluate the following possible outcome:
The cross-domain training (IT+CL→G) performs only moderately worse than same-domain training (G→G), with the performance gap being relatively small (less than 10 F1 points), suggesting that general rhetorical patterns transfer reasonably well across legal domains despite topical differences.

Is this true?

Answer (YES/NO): NO